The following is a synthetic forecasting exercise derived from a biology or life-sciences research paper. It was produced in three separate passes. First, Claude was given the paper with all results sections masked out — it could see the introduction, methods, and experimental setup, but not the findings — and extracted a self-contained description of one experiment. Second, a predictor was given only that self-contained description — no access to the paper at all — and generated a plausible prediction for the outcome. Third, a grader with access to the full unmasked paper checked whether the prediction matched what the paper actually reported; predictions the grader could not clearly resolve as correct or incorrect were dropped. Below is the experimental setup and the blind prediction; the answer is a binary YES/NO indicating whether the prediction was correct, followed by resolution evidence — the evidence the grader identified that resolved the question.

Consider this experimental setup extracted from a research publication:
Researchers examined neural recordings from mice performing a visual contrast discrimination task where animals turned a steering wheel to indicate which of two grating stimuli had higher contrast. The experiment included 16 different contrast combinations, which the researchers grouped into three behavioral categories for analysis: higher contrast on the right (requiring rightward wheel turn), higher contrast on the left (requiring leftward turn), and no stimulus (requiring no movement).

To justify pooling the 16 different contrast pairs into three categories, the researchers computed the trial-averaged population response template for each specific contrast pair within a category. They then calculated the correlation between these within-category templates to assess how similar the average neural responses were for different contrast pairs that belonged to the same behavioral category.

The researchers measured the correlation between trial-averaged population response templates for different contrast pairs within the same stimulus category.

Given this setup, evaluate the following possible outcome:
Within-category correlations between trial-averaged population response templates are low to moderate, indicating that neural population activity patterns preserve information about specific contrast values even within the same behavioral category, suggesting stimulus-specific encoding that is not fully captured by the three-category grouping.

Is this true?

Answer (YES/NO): NO